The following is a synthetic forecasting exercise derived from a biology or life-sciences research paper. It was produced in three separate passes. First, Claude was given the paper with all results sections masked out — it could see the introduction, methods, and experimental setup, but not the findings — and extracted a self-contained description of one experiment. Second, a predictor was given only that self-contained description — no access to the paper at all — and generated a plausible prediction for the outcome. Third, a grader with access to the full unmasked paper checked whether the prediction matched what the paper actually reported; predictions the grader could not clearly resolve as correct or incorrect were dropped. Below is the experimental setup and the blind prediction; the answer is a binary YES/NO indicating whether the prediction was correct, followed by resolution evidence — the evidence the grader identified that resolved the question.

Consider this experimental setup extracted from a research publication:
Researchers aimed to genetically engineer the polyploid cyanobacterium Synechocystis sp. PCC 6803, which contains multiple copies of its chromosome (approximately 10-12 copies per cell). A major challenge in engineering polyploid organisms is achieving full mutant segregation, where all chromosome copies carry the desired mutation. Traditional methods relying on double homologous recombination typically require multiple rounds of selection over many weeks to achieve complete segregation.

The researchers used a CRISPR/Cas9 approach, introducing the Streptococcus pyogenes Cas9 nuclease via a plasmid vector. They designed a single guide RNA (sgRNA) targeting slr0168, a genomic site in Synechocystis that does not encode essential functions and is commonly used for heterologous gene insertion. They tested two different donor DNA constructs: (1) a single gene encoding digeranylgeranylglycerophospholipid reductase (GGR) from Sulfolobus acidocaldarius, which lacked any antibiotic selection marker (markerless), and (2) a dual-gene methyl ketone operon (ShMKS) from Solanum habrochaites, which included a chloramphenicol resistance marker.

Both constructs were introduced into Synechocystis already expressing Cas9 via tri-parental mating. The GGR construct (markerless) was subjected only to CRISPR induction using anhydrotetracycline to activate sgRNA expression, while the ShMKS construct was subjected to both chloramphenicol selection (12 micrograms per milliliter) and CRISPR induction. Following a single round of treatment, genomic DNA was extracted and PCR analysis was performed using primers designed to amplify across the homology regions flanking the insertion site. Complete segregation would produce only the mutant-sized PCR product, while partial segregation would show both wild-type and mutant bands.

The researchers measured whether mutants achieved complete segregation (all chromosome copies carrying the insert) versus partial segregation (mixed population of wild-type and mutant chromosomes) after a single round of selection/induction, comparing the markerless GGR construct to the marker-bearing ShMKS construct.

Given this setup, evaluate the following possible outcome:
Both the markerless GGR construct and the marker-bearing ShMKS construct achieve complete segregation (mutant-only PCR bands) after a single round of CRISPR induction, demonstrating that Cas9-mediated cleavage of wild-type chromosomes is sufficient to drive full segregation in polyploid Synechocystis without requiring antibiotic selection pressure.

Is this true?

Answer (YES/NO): YES